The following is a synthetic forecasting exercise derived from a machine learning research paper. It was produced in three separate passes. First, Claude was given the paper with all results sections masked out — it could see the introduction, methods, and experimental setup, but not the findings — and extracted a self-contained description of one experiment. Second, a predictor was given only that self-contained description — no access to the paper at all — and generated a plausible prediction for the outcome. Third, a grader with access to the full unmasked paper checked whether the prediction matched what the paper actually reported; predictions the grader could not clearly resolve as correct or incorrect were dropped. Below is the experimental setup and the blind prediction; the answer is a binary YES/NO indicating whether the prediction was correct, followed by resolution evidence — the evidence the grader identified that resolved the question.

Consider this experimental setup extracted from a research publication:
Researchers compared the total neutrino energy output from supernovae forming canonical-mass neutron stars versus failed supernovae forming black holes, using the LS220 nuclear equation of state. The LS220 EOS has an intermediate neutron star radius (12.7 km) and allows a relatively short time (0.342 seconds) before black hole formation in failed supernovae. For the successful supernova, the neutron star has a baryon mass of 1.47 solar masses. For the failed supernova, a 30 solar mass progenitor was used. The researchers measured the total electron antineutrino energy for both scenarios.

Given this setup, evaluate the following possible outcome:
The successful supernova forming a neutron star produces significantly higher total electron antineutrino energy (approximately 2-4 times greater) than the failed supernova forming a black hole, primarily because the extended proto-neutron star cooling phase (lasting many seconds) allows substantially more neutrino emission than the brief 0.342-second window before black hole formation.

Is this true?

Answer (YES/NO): NO